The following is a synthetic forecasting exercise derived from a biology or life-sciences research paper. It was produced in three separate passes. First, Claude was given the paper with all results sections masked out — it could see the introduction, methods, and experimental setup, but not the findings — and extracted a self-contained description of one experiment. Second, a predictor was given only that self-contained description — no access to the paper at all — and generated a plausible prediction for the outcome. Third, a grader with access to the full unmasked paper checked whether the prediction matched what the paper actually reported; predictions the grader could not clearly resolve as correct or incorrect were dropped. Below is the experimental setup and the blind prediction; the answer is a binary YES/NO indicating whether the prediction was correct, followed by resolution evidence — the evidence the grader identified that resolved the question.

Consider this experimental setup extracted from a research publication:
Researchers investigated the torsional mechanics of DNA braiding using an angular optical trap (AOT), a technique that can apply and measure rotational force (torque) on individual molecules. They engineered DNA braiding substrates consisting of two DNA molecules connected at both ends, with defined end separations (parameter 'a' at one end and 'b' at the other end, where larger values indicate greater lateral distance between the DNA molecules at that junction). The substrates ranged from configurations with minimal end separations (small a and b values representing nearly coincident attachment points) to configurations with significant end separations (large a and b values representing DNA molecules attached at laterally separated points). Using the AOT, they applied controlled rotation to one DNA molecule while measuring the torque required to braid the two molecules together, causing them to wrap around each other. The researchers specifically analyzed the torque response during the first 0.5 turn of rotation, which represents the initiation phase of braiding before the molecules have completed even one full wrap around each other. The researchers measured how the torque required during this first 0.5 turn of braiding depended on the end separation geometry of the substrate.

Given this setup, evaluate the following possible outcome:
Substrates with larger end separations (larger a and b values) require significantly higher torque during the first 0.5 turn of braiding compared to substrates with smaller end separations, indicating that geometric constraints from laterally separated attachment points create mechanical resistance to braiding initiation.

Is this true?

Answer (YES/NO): YES